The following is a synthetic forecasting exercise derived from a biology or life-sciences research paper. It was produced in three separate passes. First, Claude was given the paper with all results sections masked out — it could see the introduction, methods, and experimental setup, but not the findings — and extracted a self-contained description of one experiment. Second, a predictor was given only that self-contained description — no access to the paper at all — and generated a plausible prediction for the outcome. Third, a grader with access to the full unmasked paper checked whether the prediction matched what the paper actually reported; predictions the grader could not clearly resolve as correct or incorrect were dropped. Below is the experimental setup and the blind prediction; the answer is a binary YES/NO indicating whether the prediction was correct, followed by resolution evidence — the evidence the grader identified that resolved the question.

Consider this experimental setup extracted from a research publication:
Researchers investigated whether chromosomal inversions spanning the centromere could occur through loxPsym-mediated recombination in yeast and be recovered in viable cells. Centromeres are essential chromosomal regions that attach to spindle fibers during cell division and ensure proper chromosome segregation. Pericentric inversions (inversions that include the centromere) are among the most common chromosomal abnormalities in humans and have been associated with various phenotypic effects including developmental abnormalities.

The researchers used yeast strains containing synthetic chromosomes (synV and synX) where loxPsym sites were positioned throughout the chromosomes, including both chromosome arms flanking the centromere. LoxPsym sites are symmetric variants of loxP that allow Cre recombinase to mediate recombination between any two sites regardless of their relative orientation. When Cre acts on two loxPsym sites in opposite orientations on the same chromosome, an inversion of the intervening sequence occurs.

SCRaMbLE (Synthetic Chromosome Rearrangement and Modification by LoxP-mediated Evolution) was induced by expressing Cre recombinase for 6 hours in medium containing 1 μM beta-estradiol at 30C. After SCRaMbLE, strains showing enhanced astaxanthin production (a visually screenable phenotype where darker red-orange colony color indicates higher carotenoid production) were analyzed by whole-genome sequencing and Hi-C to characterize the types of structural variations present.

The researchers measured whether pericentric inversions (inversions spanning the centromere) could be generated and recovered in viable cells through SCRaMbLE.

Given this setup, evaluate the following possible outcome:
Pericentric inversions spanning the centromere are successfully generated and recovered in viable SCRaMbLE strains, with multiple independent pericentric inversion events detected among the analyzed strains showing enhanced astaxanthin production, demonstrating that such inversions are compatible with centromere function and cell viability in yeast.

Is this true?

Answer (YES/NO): NO